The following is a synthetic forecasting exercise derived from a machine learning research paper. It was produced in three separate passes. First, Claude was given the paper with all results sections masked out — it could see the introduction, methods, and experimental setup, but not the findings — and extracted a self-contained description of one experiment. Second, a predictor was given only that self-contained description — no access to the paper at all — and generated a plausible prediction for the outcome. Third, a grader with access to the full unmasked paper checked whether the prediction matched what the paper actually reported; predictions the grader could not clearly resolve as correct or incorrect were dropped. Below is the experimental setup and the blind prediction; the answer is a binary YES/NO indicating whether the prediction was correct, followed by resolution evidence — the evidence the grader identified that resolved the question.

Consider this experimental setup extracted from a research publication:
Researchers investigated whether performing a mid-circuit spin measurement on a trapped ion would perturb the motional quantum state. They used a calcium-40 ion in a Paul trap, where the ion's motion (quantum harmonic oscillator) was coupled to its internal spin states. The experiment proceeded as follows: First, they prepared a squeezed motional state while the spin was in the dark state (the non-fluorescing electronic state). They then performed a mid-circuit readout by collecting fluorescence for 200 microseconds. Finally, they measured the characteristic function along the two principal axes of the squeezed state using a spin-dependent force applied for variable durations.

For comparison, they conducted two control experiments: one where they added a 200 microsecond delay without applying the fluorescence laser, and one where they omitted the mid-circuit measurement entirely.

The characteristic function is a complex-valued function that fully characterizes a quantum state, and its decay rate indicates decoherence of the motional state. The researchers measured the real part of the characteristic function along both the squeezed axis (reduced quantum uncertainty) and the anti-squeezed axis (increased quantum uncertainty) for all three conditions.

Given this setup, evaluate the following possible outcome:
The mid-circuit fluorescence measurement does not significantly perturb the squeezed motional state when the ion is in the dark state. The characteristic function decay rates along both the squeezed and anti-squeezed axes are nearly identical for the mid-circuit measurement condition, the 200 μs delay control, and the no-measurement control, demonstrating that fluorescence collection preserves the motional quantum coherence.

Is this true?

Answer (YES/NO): NO